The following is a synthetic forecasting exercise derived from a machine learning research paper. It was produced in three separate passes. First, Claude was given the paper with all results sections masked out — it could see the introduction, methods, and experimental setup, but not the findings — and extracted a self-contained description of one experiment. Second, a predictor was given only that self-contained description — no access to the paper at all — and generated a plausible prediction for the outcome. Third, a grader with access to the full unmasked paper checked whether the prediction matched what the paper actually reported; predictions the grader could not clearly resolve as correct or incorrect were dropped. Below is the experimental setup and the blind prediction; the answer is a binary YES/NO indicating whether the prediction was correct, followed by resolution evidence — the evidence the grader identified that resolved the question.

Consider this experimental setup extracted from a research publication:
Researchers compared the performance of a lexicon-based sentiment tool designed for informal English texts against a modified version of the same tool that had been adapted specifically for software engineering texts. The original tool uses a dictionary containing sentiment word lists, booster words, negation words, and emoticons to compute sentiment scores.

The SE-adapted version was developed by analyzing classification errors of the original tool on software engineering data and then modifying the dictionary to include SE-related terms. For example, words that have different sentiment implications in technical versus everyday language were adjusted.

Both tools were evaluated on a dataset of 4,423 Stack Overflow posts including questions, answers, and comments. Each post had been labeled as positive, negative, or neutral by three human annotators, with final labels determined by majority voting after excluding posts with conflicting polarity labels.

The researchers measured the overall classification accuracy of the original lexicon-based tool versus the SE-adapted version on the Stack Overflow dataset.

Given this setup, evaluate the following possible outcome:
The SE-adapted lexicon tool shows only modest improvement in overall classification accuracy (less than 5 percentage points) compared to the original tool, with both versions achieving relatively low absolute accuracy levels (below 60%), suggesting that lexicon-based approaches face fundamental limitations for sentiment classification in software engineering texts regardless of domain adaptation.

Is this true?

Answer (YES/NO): NO